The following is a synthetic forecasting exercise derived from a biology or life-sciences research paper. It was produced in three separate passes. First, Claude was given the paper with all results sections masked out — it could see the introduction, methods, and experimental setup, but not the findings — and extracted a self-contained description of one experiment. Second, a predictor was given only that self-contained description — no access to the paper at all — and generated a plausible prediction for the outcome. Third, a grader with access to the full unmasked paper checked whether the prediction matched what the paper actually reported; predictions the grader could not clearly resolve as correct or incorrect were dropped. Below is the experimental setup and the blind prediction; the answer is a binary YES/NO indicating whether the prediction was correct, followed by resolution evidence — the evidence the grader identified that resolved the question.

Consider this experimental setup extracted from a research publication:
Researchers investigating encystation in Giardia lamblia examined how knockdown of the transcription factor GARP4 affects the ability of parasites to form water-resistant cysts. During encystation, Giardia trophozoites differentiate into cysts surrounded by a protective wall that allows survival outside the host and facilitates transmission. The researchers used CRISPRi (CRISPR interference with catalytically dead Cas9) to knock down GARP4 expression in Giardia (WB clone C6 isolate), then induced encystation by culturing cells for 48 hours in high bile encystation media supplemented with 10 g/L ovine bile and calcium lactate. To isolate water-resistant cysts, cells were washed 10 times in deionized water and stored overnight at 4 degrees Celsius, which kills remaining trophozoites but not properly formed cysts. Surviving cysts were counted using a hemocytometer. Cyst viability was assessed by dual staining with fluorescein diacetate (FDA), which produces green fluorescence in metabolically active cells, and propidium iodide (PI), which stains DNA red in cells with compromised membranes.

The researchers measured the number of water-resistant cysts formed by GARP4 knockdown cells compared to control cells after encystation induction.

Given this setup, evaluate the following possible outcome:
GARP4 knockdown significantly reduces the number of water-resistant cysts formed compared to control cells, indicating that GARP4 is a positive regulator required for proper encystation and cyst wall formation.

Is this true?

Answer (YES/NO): NO